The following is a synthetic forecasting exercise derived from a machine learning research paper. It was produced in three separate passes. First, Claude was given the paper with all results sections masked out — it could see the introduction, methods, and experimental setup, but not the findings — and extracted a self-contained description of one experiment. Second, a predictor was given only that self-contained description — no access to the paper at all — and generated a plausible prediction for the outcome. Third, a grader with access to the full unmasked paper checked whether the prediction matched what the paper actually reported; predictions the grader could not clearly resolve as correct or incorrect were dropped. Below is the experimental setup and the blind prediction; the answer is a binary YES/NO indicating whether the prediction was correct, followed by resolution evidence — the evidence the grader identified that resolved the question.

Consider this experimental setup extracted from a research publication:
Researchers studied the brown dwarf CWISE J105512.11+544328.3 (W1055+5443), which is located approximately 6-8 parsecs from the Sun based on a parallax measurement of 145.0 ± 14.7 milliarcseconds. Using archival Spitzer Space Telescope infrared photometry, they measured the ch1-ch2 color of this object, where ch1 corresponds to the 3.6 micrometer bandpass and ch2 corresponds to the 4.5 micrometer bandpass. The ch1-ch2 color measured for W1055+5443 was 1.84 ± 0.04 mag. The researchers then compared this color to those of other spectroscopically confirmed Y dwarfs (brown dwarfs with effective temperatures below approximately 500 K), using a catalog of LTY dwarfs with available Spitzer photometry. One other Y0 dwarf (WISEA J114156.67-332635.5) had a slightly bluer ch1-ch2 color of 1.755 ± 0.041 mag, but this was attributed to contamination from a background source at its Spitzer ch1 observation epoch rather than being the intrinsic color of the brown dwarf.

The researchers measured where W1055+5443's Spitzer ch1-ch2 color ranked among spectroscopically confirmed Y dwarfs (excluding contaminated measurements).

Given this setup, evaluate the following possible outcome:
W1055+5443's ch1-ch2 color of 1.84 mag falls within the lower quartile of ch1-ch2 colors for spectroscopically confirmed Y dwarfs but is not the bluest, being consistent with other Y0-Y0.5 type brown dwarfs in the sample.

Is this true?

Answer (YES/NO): NO